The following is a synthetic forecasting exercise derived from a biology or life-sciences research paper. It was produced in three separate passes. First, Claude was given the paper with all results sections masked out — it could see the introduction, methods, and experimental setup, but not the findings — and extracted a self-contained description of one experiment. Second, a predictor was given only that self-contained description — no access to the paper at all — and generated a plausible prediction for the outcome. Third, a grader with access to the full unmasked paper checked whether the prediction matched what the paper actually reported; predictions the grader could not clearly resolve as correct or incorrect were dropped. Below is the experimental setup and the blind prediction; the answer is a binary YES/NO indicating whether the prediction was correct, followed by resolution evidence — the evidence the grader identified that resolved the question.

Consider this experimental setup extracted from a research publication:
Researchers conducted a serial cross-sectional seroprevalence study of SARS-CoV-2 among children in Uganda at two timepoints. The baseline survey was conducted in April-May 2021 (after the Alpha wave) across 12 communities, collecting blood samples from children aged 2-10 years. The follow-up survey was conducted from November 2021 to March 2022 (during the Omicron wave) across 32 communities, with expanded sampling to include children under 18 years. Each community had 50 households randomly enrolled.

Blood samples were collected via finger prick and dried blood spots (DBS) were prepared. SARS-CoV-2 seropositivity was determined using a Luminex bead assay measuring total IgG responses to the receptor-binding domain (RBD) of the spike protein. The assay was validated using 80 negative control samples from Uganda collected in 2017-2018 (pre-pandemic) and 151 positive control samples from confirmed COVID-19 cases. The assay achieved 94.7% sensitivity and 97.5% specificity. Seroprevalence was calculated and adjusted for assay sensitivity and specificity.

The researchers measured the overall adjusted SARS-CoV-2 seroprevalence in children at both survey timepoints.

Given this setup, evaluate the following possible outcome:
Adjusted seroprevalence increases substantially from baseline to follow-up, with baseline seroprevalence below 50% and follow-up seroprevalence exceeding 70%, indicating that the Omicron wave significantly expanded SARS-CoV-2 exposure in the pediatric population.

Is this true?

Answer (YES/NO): YES